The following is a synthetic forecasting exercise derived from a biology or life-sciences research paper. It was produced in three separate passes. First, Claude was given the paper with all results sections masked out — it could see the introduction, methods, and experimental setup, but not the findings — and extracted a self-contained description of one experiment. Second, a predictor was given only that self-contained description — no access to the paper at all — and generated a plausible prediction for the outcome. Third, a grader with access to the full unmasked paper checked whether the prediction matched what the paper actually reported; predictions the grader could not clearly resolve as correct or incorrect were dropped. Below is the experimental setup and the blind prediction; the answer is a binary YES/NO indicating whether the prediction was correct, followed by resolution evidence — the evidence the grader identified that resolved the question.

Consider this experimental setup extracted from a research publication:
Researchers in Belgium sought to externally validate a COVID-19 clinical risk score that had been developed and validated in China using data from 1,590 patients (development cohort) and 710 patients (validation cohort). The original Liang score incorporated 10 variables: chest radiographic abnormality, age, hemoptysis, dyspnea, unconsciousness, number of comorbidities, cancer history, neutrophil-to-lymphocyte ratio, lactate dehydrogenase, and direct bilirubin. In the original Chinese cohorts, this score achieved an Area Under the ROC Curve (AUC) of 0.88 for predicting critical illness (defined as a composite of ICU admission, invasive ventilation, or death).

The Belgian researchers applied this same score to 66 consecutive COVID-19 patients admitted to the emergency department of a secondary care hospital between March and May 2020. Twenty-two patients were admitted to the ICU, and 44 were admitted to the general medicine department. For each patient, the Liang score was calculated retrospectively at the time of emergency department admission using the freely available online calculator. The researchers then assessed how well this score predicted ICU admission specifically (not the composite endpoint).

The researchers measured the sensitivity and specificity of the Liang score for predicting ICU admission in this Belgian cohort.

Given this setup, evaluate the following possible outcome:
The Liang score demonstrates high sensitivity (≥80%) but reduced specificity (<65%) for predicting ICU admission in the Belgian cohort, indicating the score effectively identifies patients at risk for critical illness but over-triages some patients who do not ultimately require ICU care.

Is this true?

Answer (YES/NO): YES